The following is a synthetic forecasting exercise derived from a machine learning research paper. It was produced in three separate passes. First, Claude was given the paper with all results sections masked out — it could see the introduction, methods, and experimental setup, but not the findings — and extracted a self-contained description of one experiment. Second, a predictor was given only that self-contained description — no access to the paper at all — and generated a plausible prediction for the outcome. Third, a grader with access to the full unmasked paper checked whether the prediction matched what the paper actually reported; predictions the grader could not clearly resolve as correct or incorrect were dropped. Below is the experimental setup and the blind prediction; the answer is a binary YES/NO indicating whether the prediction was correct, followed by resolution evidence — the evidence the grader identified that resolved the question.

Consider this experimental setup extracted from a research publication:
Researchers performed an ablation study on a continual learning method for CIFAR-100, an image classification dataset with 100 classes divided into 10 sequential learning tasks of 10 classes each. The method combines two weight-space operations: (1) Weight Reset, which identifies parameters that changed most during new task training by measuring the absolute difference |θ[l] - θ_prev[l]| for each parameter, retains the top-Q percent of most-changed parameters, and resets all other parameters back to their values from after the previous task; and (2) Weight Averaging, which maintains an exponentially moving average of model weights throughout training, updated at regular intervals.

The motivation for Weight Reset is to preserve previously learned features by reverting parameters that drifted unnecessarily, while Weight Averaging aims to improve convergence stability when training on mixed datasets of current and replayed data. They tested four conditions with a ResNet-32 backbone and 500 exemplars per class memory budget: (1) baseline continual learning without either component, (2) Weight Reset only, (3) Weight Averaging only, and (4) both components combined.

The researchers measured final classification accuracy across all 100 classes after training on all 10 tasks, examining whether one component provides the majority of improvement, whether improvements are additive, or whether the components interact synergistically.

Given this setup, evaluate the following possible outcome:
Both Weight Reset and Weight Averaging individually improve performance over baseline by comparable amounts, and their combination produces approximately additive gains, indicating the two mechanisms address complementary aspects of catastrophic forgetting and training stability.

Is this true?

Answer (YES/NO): NO